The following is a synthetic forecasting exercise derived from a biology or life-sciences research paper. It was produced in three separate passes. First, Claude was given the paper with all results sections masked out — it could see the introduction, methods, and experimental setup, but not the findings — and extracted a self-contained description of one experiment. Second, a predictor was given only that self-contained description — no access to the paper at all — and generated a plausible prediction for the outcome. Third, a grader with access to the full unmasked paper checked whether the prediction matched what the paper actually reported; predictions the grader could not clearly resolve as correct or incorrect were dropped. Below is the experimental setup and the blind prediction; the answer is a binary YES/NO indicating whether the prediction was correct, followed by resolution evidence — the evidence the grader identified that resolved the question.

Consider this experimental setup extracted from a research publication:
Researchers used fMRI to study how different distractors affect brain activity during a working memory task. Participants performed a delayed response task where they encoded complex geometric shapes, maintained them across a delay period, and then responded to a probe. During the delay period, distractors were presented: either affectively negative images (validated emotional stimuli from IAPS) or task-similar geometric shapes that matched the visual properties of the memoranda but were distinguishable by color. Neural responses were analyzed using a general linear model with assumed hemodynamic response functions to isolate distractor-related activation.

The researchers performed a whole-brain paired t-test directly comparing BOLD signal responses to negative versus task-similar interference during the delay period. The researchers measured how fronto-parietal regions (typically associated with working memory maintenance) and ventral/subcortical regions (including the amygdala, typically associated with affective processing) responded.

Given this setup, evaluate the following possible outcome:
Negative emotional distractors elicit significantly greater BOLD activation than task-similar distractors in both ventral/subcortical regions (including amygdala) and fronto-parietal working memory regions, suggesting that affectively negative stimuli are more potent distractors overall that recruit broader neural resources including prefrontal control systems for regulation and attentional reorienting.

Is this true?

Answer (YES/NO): NO